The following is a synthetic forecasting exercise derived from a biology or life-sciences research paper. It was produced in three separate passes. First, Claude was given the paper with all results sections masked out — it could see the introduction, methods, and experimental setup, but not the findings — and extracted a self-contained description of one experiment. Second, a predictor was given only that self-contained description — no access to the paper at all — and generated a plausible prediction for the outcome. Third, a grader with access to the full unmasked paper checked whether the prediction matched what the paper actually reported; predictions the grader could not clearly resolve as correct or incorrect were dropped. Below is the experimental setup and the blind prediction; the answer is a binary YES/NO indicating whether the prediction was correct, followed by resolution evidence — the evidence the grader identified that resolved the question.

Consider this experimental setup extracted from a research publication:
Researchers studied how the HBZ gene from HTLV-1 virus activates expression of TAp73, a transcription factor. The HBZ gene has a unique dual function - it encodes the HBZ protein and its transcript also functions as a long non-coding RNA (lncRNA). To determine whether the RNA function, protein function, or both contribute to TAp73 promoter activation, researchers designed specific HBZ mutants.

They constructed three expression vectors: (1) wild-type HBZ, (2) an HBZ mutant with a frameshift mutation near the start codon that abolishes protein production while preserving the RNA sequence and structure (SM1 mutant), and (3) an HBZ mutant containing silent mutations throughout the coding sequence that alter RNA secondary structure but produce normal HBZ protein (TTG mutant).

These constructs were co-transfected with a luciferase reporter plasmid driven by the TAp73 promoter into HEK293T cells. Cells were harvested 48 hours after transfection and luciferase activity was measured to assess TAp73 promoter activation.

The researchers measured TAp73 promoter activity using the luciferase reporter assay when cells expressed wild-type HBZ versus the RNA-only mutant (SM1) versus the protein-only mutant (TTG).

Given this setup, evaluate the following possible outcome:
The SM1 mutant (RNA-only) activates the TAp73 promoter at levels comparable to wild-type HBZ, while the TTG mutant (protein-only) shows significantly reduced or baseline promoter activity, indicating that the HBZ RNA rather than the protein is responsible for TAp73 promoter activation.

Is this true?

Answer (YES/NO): NO